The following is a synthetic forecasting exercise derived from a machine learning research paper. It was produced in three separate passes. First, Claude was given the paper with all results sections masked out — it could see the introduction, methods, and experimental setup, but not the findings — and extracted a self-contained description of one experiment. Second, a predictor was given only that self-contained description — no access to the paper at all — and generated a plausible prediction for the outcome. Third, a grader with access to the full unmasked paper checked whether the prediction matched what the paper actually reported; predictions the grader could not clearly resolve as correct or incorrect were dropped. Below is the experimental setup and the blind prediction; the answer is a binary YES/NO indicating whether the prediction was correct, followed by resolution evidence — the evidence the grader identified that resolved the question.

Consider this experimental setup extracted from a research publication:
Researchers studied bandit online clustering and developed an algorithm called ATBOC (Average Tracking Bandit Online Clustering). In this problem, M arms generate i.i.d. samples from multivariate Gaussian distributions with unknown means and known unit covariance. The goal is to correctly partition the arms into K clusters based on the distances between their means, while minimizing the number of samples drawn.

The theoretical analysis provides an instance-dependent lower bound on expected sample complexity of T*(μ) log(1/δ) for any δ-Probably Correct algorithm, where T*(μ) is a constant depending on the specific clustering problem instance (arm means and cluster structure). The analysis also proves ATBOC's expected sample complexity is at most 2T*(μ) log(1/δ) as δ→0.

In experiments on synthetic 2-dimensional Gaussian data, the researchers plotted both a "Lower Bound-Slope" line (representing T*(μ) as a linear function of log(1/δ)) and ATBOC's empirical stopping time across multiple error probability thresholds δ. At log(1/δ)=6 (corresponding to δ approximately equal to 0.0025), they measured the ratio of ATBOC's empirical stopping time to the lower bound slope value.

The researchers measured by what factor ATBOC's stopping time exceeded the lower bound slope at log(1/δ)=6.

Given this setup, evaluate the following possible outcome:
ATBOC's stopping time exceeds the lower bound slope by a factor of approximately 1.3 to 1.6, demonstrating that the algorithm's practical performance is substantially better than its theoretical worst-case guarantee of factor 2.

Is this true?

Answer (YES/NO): YES